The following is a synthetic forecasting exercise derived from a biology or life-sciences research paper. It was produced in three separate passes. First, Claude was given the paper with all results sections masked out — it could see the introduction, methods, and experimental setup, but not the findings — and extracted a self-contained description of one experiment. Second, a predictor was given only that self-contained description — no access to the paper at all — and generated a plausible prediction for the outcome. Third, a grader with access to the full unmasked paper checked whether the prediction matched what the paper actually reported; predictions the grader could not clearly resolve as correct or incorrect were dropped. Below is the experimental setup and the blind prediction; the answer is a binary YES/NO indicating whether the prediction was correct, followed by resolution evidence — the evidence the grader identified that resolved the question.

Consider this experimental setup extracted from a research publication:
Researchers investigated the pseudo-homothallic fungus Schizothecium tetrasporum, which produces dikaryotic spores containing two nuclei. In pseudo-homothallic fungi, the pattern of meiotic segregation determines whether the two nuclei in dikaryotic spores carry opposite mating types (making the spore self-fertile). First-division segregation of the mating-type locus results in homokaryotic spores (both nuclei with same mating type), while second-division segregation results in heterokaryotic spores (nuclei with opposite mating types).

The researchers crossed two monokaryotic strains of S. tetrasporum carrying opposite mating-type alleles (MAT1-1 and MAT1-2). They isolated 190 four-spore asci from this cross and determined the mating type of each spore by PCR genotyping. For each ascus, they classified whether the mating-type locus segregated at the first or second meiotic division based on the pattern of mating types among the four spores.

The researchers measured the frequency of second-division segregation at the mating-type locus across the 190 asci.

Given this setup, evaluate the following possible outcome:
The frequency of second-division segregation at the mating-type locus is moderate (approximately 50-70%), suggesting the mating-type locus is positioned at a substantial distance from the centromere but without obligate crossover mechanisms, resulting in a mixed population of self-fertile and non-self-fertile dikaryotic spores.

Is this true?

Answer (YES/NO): NO